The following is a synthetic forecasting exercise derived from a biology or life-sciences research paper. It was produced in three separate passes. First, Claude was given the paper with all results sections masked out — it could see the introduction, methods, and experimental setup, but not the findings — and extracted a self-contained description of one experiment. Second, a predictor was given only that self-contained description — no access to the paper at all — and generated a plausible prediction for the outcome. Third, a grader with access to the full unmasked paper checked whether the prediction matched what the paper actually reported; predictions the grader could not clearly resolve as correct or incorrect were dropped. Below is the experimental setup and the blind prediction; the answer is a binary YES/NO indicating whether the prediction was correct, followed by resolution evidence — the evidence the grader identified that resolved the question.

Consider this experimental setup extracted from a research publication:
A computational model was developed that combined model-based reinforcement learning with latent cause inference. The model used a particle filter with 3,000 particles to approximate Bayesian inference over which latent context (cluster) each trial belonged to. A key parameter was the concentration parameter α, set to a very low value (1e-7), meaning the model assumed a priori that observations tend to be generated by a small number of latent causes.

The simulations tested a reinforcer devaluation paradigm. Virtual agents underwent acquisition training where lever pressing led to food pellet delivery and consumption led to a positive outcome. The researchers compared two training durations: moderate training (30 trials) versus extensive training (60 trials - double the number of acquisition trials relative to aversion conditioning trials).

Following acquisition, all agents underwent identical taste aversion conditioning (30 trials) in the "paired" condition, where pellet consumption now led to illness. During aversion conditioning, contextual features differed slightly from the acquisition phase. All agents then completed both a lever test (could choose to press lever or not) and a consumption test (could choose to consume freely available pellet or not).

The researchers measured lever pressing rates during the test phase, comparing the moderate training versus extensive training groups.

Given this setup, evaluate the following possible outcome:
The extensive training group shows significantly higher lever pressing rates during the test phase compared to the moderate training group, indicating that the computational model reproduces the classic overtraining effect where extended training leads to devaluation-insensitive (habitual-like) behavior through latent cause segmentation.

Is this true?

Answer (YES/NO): YES